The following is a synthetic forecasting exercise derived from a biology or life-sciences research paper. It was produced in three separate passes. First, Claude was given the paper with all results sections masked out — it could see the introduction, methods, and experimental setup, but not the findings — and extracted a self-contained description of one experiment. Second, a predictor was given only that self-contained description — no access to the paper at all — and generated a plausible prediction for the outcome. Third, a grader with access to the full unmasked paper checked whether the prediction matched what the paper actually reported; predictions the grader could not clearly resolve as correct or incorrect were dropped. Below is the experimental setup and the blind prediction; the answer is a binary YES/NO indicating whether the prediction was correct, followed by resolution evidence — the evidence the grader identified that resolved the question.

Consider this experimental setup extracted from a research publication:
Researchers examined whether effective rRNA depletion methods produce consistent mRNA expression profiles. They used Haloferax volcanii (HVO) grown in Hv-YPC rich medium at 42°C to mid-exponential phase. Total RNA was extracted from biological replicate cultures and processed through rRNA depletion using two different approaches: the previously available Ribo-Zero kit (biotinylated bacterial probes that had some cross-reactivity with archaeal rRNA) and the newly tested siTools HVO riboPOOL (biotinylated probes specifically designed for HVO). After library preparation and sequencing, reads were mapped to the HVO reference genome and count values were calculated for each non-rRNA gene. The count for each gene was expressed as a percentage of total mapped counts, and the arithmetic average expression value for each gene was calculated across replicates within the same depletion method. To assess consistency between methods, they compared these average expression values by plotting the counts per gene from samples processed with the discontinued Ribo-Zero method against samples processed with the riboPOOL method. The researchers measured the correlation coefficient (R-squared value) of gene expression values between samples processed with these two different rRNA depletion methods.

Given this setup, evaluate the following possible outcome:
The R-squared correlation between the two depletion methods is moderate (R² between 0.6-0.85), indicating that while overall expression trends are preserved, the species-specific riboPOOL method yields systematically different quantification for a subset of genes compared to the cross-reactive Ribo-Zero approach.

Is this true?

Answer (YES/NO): NO